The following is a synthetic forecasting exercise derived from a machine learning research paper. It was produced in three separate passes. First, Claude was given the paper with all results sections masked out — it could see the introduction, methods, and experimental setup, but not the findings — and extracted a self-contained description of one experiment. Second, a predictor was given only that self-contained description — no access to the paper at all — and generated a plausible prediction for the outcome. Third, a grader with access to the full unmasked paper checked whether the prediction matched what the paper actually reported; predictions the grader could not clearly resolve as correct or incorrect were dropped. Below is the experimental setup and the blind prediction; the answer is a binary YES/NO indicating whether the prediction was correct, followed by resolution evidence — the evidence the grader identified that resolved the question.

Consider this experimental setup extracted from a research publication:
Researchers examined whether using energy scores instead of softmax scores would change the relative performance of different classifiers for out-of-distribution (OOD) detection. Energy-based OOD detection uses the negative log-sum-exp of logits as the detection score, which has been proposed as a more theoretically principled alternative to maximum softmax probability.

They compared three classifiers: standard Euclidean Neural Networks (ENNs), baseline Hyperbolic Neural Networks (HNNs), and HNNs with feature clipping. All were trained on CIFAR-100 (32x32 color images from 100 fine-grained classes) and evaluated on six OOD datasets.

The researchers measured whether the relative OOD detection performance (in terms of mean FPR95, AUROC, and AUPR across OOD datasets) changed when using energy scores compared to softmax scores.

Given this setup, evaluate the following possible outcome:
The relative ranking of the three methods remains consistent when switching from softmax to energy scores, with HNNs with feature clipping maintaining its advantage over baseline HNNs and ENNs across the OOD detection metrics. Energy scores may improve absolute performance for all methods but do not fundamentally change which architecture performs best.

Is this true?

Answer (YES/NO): YES